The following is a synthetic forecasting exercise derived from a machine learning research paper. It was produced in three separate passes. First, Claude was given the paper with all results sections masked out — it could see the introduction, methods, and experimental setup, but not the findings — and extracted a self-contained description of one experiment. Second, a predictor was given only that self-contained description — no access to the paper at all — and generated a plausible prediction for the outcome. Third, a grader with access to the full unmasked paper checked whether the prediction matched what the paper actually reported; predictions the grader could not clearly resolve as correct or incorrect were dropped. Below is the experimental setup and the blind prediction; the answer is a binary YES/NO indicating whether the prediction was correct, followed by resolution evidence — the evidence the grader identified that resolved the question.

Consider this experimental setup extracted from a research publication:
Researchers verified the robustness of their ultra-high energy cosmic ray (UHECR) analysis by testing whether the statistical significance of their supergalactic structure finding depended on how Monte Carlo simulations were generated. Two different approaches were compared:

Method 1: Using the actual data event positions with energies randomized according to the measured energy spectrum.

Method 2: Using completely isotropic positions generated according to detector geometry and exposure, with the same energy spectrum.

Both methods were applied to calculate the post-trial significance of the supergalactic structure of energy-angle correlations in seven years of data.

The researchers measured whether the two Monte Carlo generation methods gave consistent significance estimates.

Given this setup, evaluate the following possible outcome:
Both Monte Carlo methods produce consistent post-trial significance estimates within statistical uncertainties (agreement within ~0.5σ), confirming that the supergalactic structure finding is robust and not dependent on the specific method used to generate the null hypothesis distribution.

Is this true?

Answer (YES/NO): YES